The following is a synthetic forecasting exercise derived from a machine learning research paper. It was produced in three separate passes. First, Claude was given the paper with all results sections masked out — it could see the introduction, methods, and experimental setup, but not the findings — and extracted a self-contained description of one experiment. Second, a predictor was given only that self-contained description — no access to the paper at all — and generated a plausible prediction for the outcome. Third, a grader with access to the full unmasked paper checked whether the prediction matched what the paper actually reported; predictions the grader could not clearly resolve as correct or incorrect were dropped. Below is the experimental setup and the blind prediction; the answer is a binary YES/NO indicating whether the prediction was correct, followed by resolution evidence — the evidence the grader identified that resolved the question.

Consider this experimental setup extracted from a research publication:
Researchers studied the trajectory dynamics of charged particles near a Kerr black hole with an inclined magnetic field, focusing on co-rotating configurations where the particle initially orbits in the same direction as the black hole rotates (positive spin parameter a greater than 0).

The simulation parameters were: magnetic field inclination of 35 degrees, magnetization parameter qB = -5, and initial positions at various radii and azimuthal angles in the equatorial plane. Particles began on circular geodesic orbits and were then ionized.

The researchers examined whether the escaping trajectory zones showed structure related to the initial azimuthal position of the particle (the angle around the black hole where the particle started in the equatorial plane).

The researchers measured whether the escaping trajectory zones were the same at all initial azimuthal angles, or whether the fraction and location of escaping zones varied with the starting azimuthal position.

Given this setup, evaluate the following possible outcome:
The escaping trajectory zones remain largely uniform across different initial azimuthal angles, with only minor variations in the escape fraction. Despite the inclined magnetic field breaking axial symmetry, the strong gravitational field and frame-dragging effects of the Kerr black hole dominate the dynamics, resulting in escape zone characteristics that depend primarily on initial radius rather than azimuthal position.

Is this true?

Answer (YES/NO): YES